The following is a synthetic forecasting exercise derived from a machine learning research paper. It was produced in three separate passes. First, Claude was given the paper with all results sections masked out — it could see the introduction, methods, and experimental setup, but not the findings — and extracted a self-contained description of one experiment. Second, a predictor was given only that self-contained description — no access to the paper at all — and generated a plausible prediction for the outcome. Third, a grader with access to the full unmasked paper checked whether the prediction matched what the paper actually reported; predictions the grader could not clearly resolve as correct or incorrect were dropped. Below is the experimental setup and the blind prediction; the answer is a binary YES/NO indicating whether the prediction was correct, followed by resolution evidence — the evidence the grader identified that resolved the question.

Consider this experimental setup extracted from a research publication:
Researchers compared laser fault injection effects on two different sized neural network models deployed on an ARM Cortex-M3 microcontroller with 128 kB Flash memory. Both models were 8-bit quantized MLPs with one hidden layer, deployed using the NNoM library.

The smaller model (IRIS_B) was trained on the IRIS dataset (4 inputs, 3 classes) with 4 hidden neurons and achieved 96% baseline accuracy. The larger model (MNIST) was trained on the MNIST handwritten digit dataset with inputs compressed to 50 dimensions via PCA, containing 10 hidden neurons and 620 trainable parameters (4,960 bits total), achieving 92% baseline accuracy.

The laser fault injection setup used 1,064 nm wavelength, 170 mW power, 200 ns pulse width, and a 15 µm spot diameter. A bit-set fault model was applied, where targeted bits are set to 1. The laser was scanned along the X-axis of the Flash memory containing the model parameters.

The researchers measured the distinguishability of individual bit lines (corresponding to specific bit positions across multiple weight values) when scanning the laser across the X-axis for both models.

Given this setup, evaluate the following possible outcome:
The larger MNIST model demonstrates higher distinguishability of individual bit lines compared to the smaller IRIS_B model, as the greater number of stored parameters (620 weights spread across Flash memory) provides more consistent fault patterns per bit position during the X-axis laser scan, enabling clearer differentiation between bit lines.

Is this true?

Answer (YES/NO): NO